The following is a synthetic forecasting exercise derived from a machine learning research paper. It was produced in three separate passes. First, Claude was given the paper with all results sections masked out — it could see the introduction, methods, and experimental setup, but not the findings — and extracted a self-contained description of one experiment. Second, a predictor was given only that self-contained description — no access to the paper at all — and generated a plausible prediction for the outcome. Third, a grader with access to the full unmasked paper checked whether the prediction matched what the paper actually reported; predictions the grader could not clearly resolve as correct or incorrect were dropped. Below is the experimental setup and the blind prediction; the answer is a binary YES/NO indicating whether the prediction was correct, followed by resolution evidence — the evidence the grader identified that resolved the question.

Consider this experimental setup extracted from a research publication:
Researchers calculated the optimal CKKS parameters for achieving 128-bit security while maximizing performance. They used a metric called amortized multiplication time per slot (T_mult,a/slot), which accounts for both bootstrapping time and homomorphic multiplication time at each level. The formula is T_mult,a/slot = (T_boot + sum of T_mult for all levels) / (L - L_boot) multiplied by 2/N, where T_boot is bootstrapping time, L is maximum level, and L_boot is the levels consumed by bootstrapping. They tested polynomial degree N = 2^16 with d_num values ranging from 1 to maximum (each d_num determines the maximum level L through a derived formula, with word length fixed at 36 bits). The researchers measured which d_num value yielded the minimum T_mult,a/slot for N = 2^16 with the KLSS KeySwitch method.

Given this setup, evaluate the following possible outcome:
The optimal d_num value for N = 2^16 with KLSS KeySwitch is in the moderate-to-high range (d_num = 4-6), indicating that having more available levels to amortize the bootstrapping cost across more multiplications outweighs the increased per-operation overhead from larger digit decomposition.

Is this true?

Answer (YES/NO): YES